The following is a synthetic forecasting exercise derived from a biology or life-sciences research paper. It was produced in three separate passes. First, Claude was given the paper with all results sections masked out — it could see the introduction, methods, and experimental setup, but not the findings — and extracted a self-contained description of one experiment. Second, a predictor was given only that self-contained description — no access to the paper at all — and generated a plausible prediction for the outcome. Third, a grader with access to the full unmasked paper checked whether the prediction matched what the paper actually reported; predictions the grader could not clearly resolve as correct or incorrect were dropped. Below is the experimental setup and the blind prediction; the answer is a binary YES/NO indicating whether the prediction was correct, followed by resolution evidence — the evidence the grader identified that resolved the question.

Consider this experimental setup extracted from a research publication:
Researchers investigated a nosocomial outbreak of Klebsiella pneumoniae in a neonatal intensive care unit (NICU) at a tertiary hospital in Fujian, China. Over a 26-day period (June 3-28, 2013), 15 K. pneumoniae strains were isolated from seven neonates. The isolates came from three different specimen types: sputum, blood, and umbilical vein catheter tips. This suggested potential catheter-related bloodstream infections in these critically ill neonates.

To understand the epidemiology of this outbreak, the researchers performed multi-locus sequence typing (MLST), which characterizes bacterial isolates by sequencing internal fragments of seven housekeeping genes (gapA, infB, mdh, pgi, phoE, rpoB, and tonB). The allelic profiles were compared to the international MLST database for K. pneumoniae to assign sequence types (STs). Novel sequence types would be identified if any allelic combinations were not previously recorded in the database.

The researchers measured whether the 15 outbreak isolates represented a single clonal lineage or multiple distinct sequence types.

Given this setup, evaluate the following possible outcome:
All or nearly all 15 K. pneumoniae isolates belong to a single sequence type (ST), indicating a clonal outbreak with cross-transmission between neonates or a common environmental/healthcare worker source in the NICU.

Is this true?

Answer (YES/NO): NO